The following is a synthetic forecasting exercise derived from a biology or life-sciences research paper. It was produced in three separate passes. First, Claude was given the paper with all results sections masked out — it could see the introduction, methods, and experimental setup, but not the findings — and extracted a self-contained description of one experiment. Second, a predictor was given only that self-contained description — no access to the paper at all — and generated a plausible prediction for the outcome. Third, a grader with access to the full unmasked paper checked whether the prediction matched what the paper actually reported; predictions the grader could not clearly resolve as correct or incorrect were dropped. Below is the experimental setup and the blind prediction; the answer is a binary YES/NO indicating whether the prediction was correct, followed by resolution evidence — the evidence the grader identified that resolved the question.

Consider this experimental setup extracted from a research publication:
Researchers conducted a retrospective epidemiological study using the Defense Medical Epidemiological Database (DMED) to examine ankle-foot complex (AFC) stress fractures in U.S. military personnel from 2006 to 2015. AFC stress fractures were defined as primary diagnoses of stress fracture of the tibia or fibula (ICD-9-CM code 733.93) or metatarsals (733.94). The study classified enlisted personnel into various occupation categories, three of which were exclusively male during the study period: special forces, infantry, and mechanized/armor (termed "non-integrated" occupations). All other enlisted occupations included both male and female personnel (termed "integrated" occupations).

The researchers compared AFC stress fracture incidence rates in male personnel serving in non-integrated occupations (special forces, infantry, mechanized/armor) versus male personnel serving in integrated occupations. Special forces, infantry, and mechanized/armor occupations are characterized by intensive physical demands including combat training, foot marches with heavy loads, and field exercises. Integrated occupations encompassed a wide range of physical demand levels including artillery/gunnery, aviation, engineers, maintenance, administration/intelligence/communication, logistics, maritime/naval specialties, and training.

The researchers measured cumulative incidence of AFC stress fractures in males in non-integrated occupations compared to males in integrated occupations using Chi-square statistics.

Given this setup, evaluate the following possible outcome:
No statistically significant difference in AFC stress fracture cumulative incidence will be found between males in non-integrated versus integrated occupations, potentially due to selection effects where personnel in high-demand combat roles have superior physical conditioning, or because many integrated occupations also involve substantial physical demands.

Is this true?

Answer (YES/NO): NO